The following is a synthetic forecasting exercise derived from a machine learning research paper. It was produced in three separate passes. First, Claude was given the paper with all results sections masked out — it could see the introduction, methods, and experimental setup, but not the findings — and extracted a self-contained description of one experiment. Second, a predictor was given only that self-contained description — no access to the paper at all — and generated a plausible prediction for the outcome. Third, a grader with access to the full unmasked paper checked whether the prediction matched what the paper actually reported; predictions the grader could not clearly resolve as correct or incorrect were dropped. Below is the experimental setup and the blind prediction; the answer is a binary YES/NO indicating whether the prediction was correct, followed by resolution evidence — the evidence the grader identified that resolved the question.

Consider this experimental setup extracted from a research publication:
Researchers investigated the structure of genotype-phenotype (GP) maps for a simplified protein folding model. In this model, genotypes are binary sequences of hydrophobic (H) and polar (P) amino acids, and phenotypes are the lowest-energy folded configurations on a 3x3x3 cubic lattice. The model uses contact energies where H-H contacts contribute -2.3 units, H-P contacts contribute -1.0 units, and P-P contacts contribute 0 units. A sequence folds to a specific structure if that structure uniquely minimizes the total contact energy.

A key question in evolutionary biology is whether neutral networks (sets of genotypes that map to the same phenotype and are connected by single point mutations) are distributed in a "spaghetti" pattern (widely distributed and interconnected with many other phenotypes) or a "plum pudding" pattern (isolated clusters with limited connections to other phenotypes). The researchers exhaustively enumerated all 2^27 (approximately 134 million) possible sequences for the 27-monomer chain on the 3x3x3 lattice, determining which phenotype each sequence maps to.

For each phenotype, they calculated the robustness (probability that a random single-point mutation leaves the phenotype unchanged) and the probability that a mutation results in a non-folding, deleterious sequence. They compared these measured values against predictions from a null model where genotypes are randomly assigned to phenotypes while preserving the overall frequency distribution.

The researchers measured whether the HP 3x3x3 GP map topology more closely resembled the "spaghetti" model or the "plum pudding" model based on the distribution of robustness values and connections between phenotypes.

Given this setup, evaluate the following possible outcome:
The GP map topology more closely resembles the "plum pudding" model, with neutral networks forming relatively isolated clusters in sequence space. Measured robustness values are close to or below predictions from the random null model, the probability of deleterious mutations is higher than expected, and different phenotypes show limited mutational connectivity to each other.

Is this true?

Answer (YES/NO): NO